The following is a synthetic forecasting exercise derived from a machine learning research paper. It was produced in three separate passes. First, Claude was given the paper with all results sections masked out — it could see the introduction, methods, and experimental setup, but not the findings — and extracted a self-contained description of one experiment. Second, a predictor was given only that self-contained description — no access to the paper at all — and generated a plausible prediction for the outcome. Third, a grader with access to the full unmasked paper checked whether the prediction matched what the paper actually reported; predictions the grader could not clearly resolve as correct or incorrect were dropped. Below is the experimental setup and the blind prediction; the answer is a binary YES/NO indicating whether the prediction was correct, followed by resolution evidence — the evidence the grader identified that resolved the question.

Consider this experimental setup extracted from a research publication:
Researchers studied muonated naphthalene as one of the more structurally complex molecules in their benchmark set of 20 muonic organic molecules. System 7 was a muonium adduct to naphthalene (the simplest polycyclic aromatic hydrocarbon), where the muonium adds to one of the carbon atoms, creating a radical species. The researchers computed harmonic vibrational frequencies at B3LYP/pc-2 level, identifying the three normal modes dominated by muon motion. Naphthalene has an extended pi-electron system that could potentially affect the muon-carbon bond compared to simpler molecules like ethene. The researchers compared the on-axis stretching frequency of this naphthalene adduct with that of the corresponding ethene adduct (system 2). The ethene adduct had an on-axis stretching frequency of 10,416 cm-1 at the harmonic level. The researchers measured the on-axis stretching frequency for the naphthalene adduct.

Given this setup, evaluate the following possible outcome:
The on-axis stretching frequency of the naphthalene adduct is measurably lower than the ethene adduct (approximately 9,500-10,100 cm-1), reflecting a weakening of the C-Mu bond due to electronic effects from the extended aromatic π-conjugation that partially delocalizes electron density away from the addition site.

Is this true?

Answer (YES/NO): NO